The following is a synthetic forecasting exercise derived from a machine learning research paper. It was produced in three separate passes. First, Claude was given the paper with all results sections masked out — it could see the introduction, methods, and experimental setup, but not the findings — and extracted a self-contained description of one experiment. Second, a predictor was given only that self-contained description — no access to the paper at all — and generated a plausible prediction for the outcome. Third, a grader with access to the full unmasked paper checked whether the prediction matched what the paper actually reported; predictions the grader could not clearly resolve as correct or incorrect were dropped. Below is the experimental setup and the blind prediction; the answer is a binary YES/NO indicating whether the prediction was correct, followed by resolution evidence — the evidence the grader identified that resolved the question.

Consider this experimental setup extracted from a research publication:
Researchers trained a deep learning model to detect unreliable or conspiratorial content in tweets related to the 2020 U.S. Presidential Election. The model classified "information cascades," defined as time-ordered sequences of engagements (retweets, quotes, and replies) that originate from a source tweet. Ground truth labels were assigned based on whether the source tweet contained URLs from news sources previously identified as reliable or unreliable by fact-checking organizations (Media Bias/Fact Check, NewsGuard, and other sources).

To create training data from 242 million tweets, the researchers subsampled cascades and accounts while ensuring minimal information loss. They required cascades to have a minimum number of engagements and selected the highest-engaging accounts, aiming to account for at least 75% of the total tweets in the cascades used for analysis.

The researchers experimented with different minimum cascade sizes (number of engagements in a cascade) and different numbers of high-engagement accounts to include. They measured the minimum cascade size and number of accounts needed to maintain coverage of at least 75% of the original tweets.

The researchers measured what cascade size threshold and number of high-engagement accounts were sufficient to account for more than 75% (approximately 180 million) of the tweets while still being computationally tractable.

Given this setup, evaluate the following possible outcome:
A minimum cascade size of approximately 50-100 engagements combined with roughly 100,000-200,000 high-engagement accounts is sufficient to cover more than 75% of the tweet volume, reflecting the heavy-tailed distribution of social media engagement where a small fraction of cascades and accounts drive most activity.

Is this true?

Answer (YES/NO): NO